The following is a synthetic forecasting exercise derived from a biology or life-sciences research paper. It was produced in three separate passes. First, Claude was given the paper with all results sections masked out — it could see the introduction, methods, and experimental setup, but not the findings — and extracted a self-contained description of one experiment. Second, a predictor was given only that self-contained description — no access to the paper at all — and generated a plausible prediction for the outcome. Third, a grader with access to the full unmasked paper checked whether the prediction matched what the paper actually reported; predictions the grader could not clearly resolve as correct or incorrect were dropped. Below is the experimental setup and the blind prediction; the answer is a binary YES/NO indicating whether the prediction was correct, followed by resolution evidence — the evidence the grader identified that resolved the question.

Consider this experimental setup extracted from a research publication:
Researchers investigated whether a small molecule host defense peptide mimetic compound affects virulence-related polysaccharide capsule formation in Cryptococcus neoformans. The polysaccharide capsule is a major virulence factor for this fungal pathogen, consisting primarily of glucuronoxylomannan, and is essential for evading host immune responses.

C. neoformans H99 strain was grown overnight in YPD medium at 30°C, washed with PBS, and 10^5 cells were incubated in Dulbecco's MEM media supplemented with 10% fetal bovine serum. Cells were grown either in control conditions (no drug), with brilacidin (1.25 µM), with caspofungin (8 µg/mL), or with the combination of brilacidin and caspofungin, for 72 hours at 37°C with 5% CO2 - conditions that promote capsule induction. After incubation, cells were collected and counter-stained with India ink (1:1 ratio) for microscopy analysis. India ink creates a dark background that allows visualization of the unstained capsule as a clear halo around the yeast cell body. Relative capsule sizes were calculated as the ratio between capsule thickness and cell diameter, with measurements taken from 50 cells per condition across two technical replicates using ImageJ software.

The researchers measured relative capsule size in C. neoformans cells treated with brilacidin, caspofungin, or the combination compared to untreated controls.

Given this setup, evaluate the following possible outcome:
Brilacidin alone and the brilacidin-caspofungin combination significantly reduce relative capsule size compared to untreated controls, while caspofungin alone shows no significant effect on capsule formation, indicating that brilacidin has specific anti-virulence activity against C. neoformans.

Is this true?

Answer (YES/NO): NO